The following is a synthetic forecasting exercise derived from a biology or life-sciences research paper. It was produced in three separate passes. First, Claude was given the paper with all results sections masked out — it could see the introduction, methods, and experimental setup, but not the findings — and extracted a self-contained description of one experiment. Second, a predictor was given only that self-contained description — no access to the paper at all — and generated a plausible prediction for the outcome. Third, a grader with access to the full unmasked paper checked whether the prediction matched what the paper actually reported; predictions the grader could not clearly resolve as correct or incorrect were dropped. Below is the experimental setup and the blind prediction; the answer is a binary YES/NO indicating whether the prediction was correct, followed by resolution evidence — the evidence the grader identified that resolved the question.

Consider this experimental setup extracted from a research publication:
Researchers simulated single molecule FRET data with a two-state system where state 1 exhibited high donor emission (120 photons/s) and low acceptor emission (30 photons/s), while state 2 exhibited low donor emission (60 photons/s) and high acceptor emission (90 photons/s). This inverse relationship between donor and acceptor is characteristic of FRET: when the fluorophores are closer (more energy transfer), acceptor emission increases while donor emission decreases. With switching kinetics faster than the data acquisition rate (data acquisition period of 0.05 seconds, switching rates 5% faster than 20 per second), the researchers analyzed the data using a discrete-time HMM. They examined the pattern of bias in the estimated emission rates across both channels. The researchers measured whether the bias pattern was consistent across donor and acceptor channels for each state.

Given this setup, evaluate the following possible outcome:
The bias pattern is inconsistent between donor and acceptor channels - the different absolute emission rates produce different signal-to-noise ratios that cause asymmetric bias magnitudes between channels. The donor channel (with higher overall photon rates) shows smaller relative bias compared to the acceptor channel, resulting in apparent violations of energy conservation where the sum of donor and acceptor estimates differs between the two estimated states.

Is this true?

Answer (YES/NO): NO